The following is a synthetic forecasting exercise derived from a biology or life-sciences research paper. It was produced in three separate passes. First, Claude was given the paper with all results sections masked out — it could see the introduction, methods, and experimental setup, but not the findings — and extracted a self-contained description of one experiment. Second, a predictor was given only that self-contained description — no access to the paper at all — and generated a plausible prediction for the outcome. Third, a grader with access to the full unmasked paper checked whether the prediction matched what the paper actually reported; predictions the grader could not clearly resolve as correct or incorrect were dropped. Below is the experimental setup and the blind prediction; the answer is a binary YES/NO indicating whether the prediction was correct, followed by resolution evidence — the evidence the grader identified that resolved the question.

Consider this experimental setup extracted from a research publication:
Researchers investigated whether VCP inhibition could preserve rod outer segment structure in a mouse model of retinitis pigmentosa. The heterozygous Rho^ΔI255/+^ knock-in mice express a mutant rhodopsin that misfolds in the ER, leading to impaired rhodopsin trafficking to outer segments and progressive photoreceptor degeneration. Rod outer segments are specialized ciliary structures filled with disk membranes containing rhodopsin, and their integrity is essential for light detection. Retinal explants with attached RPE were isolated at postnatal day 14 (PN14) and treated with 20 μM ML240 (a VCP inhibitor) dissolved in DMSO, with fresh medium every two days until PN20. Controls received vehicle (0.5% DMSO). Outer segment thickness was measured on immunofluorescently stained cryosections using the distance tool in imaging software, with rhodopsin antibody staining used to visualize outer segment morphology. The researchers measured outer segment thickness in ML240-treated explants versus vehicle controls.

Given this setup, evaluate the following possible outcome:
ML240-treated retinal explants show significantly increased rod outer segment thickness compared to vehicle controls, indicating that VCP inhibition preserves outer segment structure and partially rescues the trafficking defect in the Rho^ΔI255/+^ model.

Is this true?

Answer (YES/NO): YES